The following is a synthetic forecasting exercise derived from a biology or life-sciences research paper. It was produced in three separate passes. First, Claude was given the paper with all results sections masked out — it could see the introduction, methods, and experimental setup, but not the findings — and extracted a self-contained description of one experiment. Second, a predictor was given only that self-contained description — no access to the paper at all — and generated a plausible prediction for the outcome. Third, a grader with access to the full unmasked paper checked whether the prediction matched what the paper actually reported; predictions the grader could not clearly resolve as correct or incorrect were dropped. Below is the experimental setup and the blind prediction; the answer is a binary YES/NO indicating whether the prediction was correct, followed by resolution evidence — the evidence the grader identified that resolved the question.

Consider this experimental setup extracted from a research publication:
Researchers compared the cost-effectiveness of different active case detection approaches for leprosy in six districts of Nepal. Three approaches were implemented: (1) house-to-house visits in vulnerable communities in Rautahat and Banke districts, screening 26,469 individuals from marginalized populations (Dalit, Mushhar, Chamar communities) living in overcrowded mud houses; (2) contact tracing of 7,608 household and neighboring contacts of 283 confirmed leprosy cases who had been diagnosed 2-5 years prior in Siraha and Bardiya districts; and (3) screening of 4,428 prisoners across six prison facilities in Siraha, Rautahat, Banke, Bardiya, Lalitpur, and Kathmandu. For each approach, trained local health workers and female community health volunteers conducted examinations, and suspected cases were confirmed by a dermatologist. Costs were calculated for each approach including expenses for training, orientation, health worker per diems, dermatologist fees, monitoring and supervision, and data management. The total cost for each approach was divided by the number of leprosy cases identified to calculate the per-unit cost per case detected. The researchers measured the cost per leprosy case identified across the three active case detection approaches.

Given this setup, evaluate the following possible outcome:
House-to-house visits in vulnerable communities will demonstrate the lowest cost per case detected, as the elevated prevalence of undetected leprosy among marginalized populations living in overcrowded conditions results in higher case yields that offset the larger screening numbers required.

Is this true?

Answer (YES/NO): YES